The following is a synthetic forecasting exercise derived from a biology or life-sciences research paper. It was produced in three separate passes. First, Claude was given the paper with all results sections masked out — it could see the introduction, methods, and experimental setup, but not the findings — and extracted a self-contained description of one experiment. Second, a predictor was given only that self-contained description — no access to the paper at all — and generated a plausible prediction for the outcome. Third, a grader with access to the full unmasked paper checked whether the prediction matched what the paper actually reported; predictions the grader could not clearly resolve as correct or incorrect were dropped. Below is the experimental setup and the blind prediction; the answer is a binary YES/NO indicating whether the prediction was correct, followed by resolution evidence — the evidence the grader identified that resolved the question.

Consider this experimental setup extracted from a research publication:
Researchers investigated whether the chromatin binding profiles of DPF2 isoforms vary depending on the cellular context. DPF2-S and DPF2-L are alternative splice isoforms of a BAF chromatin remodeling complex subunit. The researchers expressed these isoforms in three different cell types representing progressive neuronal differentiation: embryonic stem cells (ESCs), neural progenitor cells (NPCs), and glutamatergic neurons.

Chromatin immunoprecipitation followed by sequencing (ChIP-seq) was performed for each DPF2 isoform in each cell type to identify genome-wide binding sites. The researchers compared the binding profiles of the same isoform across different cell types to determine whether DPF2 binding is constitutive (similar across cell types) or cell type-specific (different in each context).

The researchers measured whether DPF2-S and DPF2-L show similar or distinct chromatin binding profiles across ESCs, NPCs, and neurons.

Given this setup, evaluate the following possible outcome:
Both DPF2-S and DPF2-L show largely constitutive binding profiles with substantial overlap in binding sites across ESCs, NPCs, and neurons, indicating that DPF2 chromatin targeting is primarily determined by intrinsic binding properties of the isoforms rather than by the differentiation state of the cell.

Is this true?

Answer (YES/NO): NO